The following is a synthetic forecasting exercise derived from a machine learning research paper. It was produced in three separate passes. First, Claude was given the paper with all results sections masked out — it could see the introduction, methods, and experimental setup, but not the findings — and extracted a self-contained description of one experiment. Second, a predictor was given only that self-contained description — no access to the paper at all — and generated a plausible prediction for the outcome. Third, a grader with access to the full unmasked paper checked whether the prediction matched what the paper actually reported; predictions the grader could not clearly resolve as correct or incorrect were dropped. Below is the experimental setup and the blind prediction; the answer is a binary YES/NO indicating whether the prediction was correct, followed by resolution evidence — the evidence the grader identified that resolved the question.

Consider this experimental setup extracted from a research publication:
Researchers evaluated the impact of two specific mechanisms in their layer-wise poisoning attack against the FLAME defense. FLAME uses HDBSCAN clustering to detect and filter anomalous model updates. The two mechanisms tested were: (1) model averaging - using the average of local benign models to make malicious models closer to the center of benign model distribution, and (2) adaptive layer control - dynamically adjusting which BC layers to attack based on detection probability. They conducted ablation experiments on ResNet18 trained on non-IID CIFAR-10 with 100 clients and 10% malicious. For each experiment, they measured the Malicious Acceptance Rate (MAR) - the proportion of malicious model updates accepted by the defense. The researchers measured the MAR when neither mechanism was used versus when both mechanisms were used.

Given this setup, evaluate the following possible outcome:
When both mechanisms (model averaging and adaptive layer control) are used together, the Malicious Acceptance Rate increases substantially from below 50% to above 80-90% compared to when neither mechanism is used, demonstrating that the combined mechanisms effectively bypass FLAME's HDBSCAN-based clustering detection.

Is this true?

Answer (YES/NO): NO